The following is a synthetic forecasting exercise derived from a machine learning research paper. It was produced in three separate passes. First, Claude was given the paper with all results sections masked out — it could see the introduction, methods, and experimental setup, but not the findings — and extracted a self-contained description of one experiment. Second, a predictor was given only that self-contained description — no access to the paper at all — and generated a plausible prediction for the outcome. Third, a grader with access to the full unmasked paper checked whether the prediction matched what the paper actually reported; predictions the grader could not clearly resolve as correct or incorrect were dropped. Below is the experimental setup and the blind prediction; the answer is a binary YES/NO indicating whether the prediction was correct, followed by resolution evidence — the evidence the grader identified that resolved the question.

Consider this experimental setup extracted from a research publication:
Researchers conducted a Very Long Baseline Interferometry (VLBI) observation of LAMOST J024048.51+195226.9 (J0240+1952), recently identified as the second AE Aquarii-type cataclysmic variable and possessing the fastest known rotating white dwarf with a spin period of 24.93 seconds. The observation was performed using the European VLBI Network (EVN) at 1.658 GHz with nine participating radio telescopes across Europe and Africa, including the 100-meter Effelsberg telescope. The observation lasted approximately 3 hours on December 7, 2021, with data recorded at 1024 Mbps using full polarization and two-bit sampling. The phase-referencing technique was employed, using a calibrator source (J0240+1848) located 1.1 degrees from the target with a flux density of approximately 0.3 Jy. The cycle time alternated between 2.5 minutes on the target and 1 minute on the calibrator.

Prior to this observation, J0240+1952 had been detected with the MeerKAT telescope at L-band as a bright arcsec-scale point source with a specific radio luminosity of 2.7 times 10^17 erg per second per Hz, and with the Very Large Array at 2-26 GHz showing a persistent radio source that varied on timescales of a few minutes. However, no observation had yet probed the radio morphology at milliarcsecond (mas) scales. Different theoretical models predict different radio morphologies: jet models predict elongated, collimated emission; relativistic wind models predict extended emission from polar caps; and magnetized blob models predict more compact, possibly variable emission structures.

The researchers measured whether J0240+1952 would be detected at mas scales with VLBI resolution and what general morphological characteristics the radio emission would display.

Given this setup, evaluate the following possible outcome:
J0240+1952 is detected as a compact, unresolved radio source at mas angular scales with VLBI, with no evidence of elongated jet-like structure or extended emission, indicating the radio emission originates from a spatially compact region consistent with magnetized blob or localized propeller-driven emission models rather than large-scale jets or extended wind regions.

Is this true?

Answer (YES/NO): YES